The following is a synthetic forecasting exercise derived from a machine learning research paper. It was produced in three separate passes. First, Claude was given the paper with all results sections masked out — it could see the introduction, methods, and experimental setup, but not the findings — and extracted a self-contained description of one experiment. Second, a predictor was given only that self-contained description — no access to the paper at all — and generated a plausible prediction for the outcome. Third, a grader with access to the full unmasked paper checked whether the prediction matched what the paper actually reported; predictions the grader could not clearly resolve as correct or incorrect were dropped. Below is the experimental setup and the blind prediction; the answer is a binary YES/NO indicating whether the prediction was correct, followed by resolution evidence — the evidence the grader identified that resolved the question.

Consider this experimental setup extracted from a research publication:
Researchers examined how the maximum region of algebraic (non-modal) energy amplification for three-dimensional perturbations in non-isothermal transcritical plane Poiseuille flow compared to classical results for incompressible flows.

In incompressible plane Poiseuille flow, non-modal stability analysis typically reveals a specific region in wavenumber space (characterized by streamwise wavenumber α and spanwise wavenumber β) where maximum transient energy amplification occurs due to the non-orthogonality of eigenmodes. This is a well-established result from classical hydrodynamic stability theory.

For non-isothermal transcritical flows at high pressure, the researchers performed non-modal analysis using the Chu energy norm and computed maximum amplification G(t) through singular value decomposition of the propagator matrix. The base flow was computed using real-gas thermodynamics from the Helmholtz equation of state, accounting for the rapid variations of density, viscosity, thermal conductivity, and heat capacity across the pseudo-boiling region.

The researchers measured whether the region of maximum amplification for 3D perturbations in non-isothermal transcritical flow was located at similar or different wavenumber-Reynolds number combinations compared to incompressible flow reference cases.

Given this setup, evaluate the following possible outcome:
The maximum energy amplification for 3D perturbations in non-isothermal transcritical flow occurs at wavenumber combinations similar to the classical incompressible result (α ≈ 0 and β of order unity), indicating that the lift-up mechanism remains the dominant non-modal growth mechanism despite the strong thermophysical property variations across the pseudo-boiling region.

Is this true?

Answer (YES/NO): YES